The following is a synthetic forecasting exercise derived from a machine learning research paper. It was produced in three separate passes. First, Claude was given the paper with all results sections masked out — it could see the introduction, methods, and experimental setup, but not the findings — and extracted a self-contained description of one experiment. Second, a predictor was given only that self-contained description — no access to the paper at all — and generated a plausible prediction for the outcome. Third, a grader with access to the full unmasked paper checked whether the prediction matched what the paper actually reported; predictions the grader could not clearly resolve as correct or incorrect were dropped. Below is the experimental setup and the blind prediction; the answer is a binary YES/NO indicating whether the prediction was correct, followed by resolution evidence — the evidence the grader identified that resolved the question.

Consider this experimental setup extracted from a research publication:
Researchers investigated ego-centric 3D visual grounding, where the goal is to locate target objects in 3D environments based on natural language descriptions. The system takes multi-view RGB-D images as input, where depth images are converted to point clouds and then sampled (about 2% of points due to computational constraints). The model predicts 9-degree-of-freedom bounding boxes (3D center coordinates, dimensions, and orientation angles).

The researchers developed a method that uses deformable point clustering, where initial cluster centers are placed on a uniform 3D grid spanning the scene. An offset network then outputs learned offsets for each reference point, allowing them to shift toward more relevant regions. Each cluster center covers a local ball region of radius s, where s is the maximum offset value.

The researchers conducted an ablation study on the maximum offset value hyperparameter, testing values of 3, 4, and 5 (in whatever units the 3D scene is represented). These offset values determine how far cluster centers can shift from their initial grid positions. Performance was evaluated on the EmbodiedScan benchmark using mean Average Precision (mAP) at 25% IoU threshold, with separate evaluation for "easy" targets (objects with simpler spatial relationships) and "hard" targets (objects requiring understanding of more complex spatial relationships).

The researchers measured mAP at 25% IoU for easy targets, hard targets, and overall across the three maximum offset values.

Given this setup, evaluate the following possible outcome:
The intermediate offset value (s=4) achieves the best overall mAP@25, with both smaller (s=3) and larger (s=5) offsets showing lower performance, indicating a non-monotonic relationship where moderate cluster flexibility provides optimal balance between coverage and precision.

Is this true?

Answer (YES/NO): YES